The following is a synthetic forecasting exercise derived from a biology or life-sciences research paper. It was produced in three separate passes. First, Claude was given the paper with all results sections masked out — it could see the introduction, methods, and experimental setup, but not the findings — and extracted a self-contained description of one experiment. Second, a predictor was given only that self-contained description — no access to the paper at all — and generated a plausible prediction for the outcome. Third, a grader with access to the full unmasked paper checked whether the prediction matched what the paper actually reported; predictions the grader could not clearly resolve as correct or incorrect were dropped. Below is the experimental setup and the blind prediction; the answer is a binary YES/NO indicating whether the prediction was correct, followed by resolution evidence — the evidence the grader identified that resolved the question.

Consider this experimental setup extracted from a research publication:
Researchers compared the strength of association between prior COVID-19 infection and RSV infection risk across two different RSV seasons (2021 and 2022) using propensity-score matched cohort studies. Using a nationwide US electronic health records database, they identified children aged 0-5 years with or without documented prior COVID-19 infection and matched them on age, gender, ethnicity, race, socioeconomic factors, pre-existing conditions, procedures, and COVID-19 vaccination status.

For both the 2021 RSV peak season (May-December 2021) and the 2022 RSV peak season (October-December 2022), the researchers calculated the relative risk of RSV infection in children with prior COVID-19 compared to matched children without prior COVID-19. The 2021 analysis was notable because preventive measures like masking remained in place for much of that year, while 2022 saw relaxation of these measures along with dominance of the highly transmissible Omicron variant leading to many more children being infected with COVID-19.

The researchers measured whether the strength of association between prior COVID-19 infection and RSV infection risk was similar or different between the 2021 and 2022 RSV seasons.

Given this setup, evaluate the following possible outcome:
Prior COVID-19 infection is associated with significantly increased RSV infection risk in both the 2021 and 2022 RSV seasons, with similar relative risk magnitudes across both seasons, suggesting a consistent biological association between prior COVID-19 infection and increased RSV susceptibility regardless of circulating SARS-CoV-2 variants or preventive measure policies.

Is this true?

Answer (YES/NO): YES